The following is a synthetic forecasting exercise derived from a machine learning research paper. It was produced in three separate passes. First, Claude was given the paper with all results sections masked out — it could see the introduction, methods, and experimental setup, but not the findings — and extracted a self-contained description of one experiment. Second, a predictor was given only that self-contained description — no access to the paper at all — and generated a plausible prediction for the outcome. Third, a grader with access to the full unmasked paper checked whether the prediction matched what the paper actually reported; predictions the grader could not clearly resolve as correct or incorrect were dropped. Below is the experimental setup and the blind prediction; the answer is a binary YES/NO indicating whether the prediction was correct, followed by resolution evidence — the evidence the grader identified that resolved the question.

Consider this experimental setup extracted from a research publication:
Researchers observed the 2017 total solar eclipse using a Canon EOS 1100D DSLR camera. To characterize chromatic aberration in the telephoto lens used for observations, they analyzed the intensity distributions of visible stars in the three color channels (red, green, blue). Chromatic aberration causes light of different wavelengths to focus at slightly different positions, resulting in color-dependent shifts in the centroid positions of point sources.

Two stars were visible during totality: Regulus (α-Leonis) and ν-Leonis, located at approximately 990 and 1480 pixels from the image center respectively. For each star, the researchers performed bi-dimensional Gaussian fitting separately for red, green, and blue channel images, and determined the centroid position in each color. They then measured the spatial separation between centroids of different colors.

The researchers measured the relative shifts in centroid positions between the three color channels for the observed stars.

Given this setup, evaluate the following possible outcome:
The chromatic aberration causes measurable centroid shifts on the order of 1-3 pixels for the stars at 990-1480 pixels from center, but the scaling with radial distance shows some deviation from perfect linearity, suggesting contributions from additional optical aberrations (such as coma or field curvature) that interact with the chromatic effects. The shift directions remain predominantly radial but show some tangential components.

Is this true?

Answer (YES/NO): NO